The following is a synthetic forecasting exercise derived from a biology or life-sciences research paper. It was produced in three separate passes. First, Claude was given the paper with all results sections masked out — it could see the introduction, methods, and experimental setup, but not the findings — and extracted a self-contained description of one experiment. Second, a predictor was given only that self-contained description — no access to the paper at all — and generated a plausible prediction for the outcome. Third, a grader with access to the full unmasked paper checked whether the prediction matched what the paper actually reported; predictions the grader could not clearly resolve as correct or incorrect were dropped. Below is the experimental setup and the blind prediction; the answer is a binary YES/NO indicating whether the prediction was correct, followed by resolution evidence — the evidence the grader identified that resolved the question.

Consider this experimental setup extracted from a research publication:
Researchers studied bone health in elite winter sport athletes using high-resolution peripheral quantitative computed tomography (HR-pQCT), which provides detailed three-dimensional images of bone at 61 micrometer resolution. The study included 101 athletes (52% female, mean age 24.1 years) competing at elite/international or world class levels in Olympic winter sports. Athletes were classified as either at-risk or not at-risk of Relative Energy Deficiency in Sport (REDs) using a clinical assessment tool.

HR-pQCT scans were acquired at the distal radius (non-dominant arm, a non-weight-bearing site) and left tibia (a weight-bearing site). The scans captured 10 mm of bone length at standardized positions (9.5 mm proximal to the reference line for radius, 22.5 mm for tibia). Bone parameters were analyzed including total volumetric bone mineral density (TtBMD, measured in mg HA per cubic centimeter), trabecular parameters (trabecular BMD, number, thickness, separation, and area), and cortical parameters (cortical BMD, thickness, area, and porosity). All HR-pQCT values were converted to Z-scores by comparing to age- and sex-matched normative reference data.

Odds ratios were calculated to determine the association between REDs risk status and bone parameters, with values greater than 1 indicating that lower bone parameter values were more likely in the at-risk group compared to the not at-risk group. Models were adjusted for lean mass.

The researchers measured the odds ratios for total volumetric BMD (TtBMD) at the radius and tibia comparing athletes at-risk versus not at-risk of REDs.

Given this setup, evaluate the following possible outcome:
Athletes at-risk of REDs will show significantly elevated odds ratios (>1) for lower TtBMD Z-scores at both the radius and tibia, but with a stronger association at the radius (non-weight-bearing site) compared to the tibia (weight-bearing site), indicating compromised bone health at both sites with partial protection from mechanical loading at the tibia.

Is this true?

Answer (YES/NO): NO